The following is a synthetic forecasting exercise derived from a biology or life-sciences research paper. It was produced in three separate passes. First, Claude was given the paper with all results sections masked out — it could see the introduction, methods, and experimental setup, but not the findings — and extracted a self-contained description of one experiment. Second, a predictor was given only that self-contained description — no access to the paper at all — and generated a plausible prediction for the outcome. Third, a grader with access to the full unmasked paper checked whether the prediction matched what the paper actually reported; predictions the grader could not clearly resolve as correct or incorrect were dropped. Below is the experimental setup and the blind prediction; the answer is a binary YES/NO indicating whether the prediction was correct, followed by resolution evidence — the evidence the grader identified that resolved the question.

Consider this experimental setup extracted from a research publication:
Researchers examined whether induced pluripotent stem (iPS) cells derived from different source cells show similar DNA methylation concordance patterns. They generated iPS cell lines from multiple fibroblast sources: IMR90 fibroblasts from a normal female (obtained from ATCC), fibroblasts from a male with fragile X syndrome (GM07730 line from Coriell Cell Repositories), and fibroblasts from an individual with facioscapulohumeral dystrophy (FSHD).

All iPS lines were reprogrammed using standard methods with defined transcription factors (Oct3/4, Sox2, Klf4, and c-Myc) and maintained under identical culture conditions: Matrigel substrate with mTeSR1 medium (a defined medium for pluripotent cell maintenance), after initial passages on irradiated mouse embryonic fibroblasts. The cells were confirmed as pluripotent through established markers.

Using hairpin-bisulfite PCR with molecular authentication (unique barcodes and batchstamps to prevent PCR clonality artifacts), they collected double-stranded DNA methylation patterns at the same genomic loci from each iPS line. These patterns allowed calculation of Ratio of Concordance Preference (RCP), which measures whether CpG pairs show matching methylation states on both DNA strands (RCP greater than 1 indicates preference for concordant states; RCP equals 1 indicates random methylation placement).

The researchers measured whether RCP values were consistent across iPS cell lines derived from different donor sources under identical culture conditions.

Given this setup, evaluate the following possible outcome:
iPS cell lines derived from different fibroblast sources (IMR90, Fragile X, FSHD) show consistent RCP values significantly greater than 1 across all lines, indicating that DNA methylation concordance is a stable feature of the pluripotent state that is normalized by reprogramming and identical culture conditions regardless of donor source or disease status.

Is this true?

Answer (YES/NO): YES